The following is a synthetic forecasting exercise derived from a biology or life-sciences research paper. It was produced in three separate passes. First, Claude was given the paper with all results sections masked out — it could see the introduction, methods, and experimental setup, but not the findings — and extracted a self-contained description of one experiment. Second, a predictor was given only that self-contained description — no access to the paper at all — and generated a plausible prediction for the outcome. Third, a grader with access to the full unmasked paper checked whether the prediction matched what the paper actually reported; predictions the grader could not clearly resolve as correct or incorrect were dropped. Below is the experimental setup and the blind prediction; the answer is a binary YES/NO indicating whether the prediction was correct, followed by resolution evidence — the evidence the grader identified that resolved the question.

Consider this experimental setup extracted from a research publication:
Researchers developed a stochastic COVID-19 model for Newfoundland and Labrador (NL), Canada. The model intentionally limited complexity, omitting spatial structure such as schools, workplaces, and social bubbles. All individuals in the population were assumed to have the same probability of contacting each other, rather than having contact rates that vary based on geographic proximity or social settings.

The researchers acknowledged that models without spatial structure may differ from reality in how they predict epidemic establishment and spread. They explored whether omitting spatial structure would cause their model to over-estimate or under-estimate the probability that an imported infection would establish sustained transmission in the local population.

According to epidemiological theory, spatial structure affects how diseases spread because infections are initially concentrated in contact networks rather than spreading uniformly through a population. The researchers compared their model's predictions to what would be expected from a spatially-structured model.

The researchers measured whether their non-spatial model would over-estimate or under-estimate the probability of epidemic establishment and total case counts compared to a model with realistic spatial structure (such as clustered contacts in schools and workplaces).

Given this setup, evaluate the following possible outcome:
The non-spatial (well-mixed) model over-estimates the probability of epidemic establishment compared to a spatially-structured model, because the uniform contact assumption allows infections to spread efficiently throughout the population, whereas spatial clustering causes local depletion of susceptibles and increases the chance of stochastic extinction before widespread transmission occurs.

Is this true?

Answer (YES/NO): YES